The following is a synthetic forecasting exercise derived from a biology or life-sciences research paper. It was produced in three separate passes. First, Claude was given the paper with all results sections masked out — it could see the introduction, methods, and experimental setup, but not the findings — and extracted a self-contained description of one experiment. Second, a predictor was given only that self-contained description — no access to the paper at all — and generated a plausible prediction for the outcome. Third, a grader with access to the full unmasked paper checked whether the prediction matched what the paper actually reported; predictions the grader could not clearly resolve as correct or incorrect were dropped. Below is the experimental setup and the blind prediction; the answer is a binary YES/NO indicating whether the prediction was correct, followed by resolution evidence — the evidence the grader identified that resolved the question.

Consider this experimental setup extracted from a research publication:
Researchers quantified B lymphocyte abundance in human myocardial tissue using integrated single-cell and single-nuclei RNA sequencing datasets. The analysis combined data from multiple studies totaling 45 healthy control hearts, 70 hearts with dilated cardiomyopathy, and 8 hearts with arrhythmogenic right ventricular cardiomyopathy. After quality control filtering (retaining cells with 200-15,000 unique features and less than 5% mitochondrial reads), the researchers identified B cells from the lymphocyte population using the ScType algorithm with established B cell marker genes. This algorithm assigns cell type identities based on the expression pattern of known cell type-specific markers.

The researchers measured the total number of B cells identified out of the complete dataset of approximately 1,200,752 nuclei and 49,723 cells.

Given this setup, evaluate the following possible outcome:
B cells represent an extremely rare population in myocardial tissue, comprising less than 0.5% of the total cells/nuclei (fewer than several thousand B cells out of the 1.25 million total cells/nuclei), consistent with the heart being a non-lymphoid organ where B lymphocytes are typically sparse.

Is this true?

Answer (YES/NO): YES